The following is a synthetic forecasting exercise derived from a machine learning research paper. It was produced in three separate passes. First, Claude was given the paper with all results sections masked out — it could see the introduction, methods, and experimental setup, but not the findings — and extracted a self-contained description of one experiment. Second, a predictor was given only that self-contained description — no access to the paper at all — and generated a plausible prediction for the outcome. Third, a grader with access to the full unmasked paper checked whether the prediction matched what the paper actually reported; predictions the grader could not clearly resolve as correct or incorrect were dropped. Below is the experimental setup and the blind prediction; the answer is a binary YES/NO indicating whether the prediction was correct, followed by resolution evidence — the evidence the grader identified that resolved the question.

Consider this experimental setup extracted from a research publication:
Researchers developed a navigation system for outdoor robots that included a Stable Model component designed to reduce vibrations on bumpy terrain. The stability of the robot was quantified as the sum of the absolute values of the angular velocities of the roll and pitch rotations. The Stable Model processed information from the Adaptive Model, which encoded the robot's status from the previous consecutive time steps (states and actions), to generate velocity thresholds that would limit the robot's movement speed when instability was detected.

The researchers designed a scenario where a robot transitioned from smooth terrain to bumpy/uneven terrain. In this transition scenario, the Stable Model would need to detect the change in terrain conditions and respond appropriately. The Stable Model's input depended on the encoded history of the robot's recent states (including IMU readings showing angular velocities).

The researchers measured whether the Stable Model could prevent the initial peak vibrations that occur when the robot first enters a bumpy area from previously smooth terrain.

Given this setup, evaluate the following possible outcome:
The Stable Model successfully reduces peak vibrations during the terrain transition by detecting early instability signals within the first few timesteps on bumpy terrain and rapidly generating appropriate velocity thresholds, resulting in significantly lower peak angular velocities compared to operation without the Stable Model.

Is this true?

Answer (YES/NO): NO